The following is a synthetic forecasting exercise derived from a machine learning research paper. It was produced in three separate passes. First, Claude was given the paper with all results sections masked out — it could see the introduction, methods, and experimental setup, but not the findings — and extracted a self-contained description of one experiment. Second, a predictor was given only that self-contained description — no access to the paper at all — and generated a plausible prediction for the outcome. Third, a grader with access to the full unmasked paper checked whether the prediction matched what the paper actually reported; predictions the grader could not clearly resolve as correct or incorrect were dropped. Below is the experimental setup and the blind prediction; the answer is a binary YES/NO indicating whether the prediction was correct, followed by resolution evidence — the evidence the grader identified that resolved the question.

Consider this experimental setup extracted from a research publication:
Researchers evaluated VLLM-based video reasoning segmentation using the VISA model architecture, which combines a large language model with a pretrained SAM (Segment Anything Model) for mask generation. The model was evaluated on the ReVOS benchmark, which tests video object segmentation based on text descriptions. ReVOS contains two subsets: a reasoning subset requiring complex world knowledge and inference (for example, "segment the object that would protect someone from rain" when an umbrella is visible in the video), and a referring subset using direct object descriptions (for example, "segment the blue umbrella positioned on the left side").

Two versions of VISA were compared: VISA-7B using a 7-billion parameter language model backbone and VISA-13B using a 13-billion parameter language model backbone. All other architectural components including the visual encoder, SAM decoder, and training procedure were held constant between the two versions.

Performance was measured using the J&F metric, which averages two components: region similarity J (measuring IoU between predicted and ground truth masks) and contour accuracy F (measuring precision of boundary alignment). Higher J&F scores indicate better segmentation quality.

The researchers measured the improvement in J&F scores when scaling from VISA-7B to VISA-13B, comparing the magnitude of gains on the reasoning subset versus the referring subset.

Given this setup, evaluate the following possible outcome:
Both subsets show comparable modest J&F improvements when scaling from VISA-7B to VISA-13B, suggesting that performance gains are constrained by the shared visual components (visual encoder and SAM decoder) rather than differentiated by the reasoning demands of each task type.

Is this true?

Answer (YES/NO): NO